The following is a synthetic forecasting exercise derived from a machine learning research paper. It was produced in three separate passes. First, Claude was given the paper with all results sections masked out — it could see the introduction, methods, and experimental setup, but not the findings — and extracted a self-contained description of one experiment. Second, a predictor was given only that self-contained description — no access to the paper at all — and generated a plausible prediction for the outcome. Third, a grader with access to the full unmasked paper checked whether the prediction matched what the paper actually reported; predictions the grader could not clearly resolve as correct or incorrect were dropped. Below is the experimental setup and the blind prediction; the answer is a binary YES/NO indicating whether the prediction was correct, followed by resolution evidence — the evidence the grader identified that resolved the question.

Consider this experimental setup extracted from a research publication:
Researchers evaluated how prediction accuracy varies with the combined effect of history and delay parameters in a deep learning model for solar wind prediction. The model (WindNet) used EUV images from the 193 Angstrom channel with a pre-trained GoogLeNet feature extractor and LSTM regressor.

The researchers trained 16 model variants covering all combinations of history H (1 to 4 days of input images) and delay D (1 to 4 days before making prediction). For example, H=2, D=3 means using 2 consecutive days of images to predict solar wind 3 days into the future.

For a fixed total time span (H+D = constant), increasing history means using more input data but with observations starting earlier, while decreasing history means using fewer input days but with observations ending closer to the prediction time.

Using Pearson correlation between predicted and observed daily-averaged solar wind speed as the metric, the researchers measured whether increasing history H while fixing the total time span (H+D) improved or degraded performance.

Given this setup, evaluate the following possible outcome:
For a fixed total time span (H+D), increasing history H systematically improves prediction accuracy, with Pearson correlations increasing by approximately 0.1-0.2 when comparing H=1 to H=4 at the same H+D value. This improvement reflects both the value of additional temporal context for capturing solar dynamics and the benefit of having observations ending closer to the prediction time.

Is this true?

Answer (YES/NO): NO